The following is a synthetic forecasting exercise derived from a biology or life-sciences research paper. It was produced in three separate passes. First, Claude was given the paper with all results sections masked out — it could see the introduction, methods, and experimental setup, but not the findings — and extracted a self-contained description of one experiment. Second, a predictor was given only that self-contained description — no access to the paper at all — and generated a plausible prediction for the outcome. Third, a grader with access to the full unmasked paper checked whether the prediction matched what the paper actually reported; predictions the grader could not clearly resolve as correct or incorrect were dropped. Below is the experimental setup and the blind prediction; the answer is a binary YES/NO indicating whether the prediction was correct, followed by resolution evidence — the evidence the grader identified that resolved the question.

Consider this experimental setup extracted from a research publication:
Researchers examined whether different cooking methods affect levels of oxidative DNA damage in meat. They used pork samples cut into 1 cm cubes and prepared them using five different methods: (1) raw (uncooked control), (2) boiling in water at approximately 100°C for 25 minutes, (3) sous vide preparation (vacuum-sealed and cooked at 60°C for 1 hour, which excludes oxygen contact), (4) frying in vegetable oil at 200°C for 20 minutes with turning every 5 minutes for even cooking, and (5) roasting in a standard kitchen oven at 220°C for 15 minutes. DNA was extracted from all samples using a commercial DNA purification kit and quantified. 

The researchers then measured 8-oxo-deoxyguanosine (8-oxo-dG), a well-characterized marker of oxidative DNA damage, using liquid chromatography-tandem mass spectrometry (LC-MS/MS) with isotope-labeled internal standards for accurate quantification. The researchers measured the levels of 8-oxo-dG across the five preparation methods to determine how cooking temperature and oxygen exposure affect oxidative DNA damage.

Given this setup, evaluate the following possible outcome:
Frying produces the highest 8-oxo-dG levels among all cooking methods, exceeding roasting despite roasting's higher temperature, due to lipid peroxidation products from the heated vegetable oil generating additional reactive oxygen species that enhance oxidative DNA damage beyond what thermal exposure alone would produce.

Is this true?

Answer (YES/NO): NO